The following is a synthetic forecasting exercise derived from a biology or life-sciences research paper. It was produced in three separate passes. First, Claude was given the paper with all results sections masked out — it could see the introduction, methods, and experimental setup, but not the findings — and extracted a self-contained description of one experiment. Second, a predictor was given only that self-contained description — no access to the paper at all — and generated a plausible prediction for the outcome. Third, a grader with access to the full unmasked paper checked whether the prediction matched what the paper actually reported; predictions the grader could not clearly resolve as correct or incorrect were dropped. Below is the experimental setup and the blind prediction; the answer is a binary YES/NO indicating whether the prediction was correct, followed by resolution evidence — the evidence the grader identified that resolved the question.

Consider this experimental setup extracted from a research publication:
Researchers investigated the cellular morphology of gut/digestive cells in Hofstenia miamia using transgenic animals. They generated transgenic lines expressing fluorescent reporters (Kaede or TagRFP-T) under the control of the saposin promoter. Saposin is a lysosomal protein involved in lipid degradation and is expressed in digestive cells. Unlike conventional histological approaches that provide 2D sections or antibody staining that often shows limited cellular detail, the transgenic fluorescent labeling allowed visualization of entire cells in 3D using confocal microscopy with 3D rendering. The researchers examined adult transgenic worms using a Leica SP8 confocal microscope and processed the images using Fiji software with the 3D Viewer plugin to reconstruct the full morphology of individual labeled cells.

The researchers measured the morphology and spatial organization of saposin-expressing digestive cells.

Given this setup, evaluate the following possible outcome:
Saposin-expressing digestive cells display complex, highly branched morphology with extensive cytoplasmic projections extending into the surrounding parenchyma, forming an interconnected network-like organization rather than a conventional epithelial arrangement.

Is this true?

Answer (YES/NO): YES